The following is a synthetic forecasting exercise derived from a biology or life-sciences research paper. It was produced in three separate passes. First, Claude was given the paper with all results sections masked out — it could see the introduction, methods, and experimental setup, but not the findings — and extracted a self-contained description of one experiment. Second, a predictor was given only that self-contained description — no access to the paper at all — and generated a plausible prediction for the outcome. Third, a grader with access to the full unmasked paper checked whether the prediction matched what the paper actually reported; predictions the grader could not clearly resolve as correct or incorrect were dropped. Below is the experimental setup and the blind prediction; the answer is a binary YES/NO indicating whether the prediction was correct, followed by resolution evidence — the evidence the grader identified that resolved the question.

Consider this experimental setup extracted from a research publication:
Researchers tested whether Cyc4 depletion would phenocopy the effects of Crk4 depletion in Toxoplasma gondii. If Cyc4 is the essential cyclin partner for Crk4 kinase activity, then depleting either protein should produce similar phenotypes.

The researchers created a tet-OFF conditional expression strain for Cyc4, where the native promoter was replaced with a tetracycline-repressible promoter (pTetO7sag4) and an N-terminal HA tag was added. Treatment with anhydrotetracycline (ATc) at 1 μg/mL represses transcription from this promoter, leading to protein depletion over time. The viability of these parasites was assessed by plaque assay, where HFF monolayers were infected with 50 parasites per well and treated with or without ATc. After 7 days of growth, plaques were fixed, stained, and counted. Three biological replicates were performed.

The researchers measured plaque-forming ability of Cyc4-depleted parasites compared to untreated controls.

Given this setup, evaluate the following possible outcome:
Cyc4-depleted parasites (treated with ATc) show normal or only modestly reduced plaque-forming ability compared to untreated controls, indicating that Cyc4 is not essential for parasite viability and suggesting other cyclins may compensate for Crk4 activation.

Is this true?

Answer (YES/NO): NO